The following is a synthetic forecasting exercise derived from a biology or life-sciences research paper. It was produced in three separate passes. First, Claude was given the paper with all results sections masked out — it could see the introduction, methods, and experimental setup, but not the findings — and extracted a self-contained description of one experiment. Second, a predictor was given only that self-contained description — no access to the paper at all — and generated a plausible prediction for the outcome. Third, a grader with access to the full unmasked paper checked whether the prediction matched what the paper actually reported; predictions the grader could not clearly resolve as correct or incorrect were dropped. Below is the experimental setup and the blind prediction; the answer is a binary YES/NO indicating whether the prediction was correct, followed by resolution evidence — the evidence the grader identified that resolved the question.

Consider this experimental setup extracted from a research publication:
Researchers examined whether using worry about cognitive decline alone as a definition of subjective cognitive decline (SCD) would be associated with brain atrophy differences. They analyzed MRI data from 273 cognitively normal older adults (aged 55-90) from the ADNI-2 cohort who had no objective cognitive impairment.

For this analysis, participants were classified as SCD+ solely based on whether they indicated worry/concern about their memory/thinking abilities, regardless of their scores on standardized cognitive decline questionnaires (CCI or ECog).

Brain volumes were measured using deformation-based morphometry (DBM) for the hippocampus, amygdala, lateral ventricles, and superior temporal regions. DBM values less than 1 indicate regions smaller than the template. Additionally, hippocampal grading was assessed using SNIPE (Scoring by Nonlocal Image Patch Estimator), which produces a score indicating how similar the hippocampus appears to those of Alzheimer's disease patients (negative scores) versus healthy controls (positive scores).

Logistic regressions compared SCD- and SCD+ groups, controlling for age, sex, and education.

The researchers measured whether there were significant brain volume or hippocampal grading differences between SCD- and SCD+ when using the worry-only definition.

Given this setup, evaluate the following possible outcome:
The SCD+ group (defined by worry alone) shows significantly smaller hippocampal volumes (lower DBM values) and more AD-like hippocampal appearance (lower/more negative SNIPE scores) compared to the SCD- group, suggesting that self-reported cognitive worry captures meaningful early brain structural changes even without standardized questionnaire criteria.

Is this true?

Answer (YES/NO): NO